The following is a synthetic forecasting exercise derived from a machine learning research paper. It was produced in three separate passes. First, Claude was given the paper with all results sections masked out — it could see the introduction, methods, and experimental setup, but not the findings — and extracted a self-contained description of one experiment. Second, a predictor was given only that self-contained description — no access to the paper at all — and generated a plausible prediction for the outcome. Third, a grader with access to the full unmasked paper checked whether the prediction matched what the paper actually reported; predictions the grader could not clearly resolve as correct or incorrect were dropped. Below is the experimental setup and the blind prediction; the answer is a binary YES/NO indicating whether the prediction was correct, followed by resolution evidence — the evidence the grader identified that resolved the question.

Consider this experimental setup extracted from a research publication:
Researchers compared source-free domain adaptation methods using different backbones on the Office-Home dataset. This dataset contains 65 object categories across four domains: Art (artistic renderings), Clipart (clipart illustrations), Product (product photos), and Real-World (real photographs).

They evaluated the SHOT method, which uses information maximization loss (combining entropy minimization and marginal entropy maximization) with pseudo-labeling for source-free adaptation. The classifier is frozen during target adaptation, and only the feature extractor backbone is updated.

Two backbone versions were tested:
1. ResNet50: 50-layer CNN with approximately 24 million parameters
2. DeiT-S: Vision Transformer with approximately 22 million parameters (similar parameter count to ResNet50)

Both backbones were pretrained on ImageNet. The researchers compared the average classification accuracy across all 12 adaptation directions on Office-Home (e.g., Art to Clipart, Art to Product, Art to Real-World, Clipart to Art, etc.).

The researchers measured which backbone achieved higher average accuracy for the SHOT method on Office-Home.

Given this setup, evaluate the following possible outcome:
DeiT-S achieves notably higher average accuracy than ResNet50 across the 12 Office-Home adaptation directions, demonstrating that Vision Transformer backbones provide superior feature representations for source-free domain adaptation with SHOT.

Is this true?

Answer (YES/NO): YES